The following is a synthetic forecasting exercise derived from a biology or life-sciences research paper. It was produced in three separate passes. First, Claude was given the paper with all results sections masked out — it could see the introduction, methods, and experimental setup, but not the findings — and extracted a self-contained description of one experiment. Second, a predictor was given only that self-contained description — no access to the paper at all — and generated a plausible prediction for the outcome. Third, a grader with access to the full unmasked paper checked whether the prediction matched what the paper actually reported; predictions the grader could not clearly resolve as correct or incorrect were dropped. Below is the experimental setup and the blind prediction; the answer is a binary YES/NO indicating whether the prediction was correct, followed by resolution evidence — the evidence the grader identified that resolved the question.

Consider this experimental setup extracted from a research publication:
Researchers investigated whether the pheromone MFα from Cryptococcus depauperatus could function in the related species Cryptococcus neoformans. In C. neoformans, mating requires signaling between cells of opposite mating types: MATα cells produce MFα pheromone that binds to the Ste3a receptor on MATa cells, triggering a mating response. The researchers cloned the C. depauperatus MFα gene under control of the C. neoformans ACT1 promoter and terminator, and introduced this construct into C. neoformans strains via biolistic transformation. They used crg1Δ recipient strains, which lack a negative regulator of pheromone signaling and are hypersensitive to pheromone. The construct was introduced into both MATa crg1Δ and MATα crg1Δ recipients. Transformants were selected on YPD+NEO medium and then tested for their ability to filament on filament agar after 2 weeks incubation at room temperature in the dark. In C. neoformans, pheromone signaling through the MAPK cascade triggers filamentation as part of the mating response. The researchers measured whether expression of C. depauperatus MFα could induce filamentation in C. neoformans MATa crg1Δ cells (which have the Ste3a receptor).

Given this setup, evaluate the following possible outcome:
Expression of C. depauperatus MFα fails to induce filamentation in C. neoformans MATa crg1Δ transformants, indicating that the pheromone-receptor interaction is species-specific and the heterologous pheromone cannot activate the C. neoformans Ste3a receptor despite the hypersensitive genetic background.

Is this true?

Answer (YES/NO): NO